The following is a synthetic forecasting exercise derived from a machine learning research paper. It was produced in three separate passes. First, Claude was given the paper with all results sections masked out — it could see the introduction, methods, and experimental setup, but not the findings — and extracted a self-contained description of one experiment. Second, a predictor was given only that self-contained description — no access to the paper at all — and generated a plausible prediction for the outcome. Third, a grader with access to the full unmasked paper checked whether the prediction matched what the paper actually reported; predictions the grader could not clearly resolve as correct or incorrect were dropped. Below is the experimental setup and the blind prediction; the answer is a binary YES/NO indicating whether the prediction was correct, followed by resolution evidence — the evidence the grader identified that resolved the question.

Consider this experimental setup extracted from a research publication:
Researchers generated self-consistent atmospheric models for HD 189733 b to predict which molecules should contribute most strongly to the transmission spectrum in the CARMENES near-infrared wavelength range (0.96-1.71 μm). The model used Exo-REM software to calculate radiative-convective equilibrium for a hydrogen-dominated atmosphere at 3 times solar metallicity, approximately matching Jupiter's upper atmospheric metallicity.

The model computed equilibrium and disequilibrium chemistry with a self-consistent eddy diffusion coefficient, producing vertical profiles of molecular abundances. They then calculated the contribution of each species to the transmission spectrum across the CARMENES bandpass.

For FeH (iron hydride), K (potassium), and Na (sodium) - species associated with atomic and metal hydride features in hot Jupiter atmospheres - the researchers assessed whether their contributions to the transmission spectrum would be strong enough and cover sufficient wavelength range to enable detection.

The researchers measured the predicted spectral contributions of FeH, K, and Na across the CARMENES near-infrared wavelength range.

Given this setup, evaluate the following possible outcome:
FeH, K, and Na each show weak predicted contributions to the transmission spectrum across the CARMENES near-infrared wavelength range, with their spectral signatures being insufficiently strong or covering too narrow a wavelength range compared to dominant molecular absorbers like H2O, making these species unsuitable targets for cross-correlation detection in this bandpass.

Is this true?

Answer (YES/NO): YES